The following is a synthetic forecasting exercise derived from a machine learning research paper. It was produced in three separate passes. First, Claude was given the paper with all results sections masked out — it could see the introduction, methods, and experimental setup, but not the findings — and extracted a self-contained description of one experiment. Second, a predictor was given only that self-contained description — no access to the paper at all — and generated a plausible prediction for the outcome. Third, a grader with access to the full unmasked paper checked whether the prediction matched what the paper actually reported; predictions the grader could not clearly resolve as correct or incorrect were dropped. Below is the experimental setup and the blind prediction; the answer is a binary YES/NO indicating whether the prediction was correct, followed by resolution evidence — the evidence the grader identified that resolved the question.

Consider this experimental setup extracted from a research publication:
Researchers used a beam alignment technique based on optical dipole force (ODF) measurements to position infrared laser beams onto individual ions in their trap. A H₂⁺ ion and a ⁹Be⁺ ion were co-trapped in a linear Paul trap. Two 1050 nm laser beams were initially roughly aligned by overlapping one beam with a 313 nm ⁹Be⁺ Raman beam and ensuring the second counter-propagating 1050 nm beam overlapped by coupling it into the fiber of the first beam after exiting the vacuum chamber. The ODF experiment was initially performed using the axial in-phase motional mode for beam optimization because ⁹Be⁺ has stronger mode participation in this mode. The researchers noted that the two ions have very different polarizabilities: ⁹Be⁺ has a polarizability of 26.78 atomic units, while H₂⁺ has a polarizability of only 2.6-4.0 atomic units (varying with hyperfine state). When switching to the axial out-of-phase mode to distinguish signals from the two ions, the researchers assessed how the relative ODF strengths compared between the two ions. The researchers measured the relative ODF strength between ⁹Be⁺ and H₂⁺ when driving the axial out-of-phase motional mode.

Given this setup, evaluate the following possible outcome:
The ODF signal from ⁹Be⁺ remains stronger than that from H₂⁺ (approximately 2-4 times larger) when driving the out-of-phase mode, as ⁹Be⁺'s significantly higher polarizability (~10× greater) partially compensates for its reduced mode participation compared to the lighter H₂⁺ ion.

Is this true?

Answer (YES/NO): NO